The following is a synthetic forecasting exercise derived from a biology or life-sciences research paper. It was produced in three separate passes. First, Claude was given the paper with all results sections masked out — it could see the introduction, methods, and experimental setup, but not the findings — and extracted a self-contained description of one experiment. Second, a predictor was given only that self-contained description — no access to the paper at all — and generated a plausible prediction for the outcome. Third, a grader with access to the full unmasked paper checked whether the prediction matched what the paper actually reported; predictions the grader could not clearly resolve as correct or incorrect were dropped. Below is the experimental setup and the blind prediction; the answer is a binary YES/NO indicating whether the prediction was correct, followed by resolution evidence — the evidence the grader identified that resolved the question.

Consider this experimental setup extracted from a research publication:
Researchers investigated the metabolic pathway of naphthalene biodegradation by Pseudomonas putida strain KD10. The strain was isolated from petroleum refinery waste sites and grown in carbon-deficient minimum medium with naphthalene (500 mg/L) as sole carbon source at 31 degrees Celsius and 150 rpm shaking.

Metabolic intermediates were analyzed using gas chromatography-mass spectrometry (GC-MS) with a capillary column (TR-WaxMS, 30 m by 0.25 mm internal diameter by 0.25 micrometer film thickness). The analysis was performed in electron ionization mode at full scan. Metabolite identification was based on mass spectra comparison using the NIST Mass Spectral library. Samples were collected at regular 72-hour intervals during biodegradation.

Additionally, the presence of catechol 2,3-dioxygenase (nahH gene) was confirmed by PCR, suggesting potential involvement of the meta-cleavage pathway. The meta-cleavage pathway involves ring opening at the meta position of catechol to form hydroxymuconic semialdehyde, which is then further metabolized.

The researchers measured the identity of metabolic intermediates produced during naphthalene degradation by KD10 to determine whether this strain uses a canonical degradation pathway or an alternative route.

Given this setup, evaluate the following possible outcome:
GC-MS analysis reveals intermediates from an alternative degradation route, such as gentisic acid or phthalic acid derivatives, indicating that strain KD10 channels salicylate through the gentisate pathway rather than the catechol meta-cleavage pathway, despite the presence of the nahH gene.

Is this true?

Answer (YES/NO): NO